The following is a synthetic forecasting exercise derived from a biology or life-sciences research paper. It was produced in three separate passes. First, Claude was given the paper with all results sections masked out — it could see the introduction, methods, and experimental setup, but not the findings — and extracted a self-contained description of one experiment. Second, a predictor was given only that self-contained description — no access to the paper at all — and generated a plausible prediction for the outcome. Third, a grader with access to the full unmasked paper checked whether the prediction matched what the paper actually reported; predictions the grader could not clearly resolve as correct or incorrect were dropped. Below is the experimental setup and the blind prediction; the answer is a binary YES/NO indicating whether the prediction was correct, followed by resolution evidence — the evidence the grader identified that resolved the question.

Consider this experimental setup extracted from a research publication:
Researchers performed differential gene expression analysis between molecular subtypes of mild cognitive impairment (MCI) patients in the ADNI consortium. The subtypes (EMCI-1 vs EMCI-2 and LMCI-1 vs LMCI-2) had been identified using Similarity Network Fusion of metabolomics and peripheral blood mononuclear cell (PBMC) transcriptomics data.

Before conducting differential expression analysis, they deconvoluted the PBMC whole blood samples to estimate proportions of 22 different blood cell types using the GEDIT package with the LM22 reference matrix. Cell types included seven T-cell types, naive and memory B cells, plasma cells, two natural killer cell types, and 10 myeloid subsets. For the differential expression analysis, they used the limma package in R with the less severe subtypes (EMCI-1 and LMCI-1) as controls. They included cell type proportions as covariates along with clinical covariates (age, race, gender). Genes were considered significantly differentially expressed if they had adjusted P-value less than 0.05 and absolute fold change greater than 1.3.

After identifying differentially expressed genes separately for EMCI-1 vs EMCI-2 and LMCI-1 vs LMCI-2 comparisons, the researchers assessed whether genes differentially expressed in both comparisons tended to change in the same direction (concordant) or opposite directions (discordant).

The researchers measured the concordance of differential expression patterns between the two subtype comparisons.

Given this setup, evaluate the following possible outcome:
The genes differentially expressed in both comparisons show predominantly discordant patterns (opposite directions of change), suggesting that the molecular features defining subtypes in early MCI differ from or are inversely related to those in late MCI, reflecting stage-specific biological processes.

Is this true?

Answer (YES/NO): NO